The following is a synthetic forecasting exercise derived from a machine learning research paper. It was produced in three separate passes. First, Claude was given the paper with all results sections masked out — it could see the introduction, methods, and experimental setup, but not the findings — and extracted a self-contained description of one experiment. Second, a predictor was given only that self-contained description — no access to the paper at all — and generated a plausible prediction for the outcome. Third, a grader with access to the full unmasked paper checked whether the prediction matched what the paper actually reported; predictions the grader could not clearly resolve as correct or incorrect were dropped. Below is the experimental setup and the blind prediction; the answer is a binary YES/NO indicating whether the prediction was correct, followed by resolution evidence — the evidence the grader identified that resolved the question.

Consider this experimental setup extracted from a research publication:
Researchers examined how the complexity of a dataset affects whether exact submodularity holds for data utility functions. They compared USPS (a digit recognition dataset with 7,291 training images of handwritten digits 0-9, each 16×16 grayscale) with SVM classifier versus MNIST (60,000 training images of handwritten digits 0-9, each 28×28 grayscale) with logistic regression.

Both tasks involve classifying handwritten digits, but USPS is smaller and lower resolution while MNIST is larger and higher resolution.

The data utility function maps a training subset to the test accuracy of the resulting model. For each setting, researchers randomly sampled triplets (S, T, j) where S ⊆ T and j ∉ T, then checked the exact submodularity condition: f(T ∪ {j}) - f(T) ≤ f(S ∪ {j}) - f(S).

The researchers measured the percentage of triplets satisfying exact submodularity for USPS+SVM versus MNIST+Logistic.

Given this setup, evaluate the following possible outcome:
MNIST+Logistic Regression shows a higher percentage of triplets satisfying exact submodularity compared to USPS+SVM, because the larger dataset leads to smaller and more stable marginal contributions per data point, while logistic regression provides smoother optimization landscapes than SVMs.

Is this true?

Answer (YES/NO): NO